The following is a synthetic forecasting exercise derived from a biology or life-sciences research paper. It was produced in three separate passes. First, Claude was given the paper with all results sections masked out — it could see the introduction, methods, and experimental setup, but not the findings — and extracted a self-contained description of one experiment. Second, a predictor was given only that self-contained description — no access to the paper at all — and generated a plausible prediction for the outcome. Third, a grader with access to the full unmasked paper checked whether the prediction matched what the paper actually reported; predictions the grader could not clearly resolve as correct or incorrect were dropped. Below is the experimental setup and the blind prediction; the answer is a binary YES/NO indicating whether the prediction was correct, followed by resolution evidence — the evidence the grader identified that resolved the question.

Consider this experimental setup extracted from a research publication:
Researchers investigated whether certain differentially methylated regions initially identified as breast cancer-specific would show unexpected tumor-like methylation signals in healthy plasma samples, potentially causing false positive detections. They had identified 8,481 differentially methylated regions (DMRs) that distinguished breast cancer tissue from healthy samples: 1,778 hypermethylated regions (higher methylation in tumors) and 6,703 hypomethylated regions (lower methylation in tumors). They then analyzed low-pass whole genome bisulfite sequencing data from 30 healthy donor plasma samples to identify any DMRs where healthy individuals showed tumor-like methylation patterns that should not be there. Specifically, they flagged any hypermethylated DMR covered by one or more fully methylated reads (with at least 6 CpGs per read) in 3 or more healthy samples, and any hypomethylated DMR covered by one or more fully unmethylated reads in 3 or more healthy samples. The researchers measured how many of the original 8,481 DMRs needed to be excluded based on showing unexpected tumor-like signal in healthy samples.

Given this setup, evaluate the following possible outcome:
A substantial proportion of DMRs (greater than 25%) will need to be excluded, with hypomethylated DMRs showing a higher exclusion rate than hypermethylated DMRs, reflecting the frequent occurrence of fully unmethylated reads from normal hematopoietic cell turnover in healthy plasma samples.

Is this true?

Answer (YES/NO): NO